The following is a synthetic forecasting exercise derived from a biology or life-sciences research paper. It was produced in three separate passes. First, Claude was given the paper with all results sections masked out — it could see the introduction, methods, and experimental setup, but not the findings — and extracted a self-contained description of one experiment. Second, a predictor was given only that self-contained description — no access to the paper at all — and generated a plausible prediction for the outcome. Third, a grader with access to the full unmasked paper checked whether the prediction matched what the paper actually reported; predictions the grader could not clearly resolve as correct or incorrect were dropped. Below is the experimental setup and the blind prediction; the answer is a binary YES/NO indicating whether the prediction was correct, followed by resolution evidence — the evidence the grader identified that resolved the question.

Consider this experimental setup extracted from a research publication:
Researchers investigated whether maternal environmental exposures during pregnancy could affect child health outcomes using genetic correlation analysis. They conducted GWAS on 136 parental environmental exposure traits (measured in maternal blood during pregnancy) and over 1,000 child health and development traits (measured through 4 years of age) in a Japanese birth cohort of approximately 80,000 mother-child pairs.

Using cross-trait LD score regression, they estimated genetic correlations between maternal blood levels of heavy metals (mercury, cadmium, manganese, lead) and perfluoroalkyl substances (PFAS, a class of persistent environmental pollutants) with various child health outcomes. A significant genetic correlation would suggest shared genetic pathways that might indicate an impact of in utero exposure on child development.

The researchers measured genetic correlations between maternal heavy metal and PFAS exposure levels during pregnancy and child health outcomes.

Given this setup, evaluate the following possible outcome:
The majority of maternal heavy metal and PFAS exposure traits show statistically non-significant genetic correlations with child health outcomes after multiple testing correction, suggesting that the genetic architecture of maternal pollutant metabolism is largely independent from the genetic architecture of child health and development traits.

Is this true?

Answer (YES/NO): YES